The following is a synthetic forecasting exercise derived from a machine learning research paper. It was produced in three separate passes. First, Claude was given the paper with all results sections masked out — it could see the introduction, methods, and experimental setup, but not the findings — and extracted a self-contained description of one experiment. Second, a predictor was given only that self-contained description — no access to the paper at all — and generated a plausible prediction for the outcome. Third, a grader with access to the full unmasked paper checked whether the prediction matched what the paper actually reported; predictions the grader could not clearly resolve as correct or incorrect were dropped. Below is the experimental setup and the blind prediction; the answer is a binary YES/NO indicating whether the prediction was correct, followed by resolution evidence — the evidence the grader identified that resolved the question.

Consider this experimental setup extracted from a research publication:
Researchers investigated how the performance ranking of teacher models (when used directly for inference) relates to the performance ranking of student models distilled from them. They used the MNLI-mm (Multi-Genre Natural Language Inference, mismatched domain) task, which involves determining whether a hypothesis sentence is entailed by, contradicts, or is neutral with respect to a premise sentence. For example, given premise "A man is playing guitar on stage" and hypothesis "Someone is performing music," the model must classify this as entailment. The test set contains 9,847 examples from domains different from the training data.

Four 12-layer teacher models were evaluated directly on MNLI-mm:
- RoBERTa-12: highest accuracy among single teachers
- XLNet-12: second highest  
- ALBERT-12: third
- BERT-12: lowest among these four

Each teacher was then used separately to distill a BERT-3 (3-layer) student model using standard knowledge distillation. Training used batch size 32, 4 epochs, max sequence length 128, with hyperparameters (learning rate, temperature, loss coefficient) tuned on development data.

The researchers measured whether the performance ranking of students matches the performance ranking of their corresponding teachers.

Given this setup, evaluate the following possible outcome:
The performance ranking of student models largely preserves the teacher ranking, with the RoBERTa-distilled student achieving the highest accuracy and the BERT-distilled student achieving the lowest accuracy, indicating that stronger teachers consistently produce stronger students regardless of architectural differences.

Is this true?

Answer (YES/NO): NO